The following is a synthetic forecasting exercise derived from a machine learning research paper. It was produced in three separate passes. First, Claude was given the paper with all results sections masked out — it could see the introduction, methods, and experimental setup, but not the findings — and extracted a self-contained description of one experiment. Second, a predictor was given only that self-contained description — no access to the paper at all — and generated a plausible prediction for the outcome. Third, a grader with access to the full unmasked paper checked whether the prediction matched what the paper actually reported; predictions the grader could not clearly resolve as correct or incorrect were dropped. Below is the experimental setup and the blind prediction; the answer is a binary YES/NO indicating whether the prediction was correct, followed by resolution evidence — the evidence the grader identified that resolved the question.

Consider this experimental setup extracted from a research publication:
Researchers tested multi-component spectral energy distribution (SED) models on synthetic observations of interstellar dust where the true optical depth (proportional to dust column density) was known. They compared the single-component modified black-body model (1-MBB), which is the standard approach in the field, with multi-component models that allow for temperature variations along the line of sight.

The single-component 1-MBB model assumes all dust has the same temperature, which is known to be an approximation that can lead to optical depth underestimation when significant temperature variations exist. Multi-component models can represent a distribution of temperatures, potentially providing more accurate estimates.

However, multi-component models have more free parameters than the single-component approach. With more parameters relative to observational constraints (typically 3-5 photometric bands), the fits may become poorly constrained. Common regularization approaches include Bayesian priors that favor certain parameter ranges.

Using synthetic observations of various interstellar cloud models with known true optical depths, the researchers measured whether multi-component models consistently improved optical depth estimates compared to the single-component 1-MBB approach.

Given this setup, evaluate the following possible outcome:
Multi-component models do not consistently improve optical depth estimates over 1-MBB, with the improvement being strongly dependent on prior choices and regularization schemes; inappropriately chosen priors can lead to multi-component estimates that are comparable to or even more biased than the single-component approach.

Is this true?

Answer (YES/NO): YES